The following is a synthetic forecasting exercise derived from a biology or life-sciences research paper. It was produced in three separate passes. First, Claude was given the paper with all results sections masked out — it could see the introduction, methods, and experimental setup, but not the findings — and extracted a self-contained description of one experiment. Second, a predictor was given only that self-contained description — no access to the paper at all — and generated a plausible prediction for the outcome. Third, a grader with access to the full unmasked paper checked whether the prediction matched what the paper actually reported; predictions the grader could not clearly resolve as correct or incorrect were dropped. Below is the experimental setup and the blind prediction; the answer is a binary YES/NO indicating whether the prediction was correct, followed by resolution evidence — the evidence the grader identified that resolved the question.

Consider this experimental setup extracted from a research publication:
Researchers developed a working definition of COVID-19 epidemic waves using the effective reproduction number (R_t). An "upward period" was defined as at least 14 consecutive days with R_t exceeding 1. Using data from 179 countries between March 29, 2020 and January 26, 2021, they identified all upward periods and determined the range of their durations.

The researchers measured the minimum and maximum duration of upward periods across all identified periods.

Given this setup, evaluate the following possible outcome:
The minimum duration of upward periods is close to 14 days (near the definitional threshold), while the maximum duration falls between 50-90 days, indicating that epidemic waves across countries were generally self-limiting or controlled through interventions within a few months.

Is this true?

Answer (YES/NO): NO